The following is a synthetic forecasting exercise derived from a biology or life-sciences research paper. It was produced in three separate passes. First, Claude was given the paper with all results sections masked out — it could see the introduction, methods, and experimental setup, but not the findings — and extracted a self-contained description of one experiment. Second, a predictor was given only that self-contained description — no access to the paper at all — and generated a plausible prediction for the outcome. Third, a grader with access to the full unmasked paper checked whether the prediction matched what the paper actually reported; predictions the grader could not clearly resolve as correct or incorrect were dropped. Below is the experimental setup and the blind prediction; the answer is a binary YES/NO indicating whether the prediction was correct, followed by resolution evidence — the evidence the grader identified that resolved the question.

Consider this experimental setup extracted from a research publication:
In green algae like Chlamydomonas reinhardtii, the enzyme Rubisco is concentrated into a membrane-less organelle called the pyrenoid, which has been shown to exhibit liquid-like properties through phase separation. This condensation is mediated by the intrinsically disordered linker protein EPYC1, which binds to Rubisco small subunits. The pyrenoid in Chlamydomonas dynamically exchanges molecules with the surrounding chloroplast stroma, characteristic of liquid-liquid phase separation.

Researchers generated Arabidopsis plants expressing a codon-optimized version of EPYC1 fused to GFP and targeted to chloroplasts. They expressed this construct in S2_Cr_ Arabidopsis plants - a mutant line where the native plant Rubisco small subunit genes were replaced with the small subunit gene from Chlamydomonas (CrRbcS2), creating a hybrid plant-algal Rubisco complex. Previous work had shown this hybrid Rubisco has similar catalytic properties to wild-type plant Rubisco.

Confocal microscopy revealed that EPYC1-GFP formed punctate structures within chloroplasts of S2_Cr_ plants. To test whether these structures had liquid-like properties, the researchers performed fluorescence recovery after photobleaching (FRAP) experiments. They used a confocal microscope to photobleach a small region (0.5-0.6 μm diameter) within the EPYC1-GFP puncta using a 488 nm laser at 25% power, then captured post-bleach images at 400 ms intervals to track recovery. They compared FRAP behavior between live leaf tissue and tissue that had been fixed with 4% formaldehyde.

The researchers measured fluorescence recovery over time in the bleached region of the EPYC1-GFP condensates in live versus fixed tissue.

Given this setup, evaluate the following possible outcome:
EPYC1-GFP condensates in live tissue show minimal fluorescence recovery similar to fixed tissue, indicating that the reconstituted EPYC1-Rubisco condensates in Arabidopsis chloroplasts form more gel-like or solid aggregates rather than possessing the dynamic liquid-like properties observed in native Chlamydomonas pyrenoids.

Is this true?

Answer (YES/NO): NO